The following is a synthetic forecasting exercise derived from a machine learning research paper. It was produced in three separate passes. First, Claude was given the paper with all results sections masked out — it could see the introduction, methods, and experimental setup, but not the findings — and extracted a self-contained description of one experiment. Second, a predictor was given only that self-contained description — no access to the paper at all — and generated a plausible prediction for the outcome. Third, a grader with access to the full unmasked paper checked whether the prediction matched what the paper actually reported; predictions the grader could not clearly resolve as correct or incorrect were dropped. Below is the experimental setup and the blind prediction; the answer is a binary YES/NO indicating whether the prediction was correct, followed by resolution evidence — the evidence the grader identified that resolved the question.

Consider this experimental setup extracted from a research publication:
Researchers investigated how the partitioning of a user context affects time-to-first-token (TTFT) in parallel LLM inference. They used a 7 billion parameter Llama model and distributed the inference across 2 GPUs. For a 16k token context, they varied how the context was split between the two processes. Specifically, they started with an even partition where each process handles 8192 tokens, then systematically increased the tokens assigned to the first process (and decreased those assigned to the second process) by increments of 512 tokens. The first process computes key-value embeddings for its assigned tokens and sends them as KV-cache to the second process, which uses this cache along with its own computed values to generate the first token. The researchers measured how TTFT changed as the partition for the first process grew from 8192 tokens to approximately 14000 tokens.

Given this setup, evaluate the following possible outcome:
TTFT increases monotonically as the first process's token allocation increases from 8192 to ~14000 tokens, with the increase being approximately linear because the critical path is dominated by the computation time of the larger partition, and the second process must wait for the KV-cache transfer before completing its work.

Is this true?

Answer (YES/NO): NO